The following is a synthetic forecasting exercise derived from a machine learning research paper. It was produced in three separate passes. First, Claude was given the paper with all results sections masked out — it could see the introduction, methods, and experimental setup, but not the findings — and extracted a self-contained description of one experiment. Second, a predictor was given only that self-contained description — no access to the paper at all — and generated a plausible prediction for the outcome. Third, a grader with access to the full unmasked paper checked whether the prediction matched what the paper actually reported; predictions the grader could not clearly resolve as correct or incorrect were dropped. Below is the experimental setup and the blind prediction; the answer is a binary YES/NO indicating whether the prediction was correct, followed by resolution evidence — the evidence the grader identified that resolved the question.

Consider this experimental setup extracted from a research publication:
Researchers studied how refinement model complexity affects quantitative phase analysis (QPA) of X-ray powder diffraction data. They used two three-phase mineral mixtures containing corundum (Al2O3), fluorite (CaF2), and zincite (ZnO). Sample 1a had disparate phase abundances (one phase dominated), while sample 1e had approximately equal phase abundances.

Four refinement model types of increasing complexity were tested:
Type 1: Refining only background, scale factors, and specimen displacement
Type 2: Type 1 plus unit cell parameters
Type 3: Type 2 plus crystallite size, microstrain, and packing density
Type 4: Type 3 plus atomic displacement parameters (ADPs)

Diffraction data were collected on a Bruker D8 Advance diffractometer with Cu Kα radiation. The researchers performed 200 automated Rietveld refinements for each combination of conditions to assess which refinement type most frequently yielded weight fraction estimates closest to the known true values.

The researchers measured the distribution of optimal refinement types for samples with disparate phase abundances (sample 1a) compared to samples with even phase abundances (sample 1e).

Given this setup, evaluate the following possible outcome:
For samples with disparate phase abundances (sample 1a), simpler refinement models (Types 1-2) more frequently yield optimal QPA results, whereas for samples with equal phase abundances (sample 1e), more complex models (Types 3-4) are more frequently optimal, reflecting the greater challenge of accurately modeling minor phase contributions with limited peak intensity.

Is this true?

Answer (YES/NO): NO